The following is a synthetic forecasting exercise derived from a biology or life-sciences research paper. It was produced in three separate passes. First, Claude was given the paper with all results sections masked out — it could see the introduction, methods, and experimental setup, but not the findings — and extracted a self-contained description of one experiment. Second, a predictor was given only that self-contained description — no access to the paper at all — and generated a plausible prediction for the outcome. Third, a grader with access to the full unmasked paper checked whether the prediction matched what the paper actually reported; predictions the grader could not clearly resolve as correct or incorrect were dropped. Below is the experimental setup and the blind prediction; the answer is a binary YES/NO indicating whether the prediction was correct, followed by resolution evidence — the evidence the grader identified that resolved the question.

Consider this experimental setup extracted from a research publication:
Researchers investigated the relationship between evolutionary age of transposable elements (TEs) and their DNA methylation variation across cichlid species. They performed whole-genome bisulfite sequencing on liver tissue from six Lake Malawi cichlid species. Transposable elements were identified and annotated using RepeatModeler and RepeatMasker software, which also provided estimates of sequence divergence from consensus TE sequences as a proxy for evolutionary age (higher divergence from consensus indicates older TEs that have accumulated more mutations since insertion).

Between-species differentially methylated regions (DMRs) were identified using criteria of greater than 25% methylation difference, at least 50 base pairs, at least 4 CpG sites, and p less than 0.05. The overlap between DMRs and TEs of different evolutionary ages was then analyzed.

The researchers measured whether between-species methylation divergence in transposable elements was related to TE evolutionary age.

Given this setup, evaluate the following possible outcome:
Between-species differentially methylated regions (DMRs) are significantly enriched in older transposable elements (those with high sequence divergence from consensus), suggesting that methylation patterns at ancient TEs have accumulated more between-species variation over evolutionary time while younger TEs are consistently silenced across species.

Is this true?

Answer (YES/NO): NO